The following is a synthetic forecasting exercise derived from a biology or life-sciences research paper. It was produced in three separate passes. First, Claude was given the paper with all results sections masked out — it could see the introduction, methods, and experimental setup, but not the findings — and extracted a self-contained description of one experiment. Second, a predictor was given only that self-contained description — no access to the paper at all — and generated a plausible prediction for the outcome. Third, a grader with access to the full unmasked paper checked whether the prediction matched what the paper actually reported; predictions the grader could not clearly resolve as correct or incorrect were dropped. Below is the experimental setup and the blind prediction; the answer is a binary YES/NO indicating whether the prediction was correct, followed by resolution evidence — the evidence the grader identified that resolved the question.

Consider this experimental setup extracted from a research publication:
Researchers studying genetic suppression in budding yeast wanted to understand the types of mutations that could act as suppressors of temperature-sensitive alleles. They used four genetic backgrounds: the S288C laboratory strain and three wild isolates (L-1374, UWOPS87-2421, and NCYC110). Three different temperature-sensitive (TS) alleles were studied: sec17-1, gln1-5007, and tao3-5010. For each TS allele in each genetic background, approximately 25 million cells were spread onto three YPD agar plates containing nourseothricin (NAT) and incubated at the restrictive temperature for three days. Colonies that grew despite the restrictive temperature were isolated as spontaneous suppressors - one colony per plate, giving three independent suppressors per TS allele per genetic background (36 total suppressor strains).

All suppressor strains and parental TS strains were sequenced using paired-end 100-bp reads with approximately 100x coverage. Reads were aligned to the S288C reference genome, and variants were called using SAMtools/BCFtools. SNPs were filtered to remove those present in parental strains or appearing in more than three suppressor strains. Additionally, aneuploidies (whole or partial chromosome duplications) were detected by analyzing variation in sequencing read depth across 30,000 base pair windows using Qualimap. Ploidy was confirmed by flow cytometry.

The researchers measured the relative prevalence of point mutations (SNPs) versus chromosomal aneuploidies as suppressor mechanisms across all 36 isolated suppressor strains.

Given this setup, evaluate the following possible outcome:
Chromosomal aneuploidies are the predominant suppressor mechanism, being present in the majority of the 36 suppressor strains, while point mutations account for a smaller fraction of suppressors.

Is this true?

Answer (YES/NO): YES